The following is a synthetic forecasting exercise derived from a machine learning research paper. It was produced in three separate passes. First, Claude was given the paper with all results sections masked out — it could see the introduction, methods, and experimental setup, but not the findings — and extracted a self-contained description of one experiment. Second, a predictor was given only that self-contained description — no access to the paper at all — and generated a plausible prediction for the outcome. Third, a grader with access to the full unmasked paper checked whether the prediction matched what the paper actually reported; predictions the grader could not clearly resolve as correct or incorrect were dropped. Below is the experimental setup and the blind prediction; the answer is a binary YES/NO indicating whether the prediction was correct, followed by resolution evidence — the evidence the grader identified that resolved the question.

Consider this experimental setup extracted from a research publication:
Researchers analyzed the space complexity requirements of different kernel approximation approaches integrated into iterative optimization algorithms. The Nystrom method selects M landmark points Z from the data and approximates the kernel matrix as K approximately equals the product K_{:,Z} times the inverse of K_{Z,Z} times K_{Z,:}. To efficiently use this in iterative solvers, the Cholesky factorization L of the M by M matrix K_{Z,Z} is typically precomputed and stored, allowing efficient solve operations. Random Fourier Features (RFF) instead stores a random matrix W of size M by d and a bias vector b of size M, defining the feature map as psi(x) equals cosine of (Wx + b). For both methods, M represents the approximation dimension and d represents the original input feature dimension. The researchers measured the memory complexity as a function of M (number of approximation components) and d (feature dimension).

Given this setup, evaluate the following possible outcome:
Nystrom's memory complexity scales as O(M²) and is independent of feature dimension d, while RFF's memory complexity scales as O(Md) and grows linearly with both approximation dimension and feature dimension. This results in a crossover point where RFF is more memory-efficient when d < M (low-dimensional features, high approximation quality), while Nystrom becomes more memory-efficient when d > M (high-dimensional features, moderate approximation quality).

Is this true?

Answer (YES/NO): NO